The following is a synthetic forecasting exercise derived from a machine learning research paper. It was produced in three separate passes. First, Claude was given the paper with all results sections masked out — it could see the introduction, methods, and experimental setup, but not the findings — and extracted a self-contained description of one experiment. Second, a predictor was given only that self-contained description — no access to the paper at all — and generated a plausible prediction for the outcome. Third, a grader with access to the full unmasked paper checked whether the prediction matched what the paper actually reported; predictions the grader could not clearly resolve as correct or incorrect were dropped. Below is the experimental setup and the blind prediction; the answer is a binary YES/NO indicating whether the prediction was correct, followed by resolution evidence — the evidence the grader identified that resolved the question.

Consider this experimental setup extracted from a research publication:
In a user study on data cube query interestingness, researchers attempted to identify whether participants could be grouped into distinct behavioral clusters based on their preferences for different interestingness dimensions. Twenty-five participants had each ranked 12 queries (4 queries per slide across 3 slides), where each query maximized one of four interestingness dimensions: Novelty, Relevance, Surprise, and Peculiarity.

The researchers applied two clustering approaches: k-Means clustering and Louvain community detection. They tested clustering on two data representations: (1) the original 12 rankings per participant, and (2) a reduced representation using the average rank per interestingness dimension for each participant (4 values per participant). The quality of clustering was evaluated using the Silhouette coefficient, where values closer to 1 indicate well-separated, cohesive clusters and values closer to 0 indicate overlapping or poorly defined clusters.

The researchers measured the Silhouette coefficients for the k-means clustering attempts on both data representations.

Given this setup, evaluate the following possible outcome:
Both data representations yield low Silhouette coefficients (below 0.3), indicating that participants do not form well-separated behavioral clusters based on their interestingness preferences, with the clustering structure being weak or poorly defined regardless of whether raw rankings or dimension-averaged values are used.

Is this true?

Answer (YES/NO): NO